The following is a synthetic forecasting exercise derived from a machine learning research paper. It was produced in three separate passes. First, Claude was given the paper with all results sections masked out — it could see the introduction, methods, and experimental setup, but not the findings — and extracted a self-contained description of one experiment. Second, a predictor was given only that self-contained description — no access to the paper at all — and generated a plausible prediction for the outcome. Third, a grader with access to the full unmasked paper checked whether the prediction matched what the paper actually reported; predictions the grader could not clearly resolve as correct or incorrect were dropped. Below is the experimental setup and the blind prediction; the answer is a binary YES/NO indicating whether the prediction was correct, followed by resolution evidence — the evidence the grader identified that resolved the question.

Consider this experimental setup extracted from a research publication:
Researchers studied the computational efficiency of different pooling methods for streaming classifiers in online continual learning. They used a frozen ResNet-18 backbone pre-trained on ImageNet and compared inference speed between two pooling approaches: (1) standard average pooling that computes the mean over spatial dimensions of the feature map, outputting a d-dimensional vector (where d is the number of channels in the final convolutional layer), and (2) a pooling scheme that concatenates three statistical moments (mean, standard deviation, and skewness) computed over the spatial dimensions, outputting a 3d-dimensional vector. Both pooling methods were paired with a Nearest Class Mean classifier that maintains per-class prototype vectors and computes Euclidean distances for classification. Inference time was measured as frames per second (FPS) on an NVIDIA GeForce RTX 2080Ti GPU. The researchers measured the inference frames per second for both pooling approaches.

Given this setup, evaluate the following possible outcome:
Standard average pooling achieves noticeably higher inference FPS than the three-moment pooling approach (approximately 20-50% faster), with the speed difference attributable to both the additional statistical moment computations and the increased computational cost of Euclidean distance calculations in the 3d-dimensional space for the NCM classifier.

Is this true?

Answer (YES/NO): NO